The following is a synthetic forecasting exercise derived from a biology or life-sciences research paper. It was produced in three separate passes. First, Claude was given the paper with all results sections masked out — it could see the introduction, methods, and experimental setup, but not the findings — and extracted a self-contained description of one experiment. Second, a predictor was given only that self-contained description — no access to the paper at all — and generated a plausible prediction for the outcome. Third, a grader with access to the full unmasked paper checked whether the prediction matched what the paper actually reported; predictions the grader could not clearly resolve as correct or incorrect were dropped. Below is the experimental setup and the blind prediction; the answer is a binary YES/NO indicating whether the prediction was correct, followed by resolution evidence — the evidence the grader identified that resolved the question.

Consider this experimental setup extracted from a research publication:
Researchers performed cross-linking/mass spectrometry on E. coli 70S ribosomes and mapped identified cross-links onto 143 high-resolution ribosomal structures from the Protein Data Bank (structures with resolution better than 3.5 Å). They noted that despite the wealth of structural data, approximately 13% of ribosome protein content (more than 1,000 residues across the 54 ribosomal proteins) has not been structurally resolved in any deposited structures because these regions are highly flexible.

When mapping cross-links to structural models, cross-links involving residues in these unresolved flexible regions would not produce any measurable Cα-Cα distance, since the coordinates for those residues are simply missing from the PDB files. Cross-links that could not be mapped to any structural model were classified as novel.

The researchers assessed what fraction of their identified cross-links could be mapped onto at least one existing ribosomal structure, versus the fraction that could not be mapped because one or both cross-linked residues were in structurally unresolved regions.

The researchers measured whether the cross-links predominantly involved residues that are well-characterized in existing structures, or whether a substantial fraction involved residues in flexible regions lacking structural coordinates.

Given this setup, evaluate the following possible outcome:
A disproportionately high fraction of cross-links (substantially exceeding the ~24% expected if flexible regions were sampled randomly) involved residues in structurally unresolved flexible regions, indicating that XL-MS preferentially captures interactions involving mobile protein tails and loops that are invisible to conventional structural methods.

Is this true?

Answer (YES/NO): YES